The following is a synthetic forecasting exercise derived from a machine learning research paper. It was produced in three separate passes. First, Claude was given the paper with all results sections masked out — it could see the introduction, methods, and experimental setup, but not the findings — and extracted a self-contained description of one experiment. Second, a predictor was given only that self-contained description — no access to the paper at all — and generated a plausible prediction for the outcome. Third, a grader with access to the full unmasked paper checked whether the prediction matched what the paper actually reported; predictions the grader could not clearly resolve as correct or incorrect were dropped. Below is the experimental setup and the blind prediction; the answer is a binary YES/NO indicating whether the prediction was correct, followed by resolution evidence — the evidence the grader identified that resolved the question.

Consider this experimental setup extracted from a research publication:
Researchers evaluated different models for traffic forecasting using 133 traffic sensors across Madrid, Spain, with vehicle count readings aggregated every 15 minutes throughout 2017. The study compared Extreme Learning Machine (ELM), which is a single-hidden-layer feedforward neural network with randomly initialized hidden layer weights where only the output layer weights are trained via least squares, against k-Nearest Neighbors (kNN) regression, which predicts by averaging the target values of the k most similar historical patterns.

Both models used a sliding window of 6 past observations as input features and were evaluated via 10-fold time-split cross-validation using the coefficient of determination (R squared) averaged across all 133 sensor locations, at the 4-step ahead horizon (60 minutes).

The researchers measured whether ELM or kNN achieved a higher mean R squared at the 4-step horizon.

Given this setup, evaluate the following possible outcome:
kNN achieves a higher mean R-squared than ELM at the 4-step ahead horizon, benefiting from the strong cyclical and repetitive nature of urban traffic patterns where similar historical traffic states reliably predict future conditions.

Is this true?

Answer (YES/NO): YES